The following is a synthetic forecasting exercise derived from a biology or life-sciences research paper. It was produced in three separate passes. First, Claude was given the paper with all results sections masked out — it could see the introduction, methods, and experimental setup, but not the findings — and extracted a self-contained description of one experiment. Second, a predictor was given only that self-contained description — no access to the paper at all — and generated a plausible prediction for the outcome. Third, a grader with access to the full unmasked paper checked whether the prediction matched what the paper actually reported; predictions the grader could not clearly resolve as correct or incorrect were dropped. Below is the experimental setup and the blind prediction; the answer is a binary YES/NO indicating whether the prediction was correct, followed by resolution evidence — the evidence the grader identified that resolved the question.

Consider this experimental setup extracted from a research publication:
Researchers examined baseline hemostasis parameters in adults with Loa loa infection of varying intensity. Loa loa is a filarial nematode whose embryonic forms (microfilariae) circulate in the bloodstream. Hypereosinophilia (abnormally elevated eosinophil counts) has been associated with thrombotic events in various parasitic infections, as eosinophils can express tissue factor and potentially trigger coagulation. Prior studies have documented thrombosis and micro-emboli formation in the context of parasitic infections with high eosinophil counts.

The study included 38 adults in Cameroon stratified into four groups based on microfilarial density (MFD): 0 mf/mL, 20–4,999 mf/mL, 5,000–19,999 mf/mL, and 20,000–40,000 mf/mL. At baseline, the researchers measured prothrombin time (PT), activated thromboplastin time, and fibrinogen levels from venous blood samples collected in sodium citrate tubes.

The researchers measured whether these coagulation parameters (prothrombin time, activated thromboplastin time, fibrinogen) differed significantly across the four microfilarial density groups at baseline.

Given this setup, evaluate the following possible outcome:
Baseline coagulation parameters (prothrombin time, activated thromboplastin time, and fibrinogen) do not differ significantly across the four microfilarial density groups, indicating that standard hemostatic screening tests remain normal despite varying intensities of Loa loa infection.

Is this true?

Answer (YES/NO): YES